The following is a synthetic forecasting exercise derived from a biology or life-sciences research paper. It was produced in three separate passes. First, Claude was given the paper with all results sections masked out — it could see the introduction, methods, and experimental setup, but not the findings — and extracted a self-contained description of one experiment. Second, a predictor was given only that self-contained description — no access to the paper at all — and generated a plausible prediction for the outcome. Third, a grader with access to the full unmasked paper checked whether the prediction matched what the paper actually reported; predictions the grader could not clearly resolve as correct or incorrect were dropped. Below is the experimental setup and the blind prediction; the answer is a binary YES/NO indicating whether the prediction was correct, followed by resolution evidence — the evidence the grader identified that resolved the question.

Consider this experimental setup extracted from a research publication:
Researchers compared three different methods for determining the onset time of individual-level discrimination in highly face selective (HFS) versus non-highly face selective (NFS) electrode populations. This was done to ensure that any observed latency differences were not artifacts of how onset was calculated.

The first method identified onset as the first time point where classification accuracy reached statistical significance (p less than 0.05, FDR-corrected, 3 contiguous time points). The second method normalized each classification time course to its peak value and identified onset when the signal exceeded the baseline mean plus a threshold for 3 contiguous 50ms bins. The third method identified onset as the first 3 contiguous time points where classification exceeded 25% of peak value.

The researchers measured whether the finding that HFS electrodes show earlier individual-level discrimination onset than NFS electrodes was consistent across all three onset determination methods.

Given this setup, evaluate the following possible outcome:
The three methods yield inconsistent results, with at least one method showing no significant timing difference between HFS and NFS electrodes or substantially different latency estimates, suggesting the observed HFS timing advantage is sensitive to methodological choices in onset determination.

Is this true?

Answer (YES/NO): NO